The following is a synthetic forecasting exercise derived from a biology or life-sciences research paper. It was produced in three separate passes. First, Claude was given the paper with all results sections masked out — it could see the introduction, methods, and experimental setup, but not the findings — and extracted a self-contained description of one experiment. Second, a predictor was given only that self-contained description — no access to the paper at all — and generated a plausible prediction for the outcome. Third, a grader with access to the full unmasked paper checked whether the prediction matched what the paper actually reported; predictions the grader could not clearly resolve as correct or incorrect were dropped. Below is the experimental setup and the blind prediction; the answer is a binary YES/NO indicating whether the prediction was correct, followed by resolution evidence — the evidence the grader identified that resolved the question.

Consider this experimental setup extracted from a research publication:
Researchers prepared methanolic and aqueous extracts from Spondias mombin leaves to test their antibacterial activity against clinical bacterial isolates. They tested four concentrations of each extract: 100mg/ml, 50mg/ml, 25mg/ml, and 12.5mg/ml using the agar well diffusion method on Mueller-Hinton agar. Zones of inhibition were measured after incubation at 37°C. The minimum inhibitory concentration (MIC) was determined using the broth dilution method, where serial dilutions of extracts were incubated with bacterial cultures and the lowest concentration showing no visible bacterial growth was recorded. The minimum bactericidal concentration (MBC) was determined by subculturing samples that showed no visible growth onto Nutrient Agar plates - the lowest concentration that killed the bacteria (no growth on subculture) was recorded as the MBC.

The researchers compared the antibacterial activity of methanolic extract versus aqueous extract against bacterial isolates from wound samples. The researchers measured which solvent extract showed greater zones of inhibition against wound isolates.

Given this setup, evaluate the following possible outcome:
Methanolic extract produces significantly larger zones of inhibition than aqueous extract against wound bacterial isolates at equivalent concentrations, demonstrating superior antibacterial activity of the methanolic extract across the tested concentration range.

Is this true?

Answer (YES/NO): YES